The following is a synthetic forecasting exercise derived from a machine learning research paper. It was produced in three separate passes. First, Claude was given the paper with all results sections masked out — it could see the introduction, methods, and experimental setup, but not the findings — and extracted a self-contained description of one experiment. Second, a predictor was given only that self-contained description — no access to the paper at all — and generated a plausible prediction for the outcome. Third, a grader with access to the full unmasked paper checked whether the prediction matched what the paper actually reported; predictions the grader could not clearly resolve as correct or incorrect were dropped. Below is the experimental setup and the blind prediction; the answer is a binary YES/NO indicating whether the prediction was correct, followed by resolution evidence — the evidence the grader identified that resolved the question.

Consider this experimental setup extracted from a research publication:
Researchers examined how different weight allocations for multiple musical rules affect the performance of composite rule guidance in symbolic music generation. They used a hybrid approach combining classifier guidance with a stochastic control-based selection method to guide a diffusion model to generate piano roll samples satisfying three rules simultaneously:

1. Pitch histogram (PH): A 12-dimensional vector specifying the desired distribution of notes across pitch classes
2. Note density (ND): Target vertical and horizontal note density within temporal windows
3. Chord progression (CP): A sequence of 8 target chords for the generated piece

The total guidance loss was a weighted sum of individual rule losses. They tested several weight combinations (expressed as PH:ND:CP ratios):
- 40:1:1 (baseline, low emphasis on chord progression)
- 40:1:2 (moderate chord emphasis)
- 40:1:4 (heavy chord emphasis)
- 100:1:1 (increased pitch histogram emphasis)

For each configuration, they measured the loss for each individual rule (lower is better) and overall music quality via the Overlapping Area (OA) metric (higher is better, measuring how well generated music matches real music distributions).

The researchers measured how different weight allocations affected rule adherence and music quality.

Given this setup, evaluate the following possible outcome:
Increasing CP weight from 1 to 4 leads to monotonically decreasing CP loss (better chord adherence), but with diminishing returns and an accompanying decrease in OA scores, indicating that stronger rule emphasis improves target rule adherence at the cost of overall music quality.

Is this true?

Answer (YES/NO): NO